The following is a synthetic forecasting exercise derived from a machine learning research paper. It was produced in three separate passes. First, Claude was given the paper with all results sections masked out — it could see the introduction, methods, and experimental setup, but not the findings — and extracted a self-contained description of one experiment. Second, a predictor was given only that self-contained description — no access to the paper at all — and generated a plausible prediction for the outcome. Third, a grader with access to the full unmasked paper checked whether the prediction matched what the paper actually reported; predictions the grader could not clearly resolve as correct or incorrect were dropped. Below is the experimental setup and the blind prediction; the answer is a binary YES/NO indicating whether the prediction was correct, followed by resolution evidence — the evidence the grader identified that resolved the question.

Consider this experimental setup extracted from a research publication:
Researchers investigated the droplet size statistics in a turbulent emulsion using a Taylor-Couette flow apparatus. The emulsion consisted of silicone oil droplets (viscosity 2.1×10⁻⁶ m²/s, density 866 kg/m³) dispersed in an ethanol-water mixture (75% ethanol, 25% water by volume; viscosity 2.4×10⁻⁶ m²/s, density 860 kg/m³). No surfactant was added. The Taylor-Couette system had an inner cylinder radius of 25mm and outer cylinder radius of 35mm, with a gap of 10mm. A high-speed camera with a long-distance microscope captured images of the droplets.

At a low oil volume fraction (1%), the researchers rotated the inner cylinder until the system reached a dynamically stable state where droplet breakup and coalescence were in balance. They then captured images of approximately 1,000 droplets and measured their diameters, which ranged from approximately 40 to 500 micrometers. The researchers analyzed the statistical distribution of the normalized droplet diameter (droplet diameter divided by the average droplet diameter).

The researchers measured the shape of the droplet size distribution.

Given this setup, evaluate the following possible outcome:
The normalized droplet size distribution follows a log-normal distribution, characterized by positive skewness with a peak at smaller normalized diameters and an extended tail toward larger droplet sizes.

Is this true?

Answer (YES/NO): YES